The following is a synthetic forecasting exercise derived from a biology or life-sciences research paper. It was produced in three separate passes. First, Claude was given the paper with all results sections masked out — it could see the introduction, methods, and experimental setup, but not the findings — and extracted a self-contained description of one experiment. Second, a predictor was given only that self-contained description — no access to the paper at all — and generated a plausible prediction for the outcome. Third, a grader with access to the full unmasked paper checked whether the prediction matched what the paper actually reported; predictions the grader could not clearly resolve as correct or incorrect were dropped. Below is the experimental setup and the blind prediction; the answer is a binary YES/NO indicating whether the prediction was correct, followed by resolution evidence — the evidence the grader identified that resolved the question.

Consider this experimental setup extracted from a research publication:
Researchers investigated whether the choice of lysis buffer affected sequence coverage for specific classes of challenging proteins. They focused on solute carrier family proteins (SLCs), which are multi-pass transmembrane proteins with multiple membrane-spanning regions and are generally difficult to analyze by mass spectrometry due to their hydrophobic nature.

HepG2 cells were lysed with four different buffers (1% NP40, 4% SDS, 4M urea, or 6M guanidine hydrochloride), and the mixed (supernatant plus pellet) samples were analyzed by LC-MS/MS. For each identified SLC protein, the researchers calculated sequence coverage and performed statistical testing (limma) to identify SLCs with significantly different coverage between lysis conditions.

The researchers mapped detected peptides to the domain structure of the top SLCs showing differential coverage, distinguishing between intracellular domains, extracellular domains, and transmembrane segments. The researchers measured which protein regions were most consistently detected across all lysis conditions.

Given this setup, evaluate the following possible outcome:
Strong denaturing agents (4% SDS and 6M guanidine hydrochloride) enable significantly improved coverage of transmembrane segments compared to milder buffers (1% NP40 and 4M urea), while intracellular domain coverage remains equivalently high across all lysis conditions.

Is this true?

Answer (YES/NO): NO